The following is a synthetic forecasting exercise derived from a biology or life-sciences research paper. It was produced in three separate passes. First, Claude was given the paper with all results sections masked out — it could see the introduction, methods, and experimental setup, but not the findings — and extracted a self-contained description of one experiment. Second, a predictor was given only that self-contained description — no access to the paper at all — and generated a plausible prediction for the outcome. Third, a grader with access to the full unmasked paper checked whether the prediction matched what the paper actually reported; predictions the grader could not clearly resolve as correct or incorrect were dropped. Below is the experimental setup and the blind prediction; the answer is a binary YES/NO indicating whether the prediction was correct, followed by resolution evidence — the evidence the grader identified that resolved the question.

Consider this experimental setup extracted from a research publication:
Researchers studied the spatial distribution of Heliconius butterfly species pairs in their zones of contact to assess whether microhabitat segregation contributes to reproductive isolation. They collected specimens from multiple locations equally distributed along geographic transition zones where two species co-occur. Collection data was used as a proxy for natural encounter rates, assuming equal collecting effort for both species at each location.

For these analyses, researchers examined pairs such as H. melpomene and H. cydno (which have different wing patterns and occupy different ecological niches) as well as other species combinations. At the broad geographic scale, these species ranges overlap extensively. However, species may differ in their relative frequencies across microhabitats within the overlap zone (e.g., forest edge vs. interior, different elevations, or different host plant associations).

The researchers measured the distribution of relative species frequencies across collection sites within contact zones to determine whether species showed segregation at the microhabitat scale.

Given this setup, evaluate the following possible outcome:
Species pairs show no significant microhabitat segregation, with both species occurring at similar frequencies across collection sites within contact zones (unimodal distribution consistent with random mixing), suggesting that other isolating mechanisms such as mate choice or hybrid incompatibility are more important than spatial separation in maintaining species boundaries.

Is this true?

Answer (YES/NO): NO